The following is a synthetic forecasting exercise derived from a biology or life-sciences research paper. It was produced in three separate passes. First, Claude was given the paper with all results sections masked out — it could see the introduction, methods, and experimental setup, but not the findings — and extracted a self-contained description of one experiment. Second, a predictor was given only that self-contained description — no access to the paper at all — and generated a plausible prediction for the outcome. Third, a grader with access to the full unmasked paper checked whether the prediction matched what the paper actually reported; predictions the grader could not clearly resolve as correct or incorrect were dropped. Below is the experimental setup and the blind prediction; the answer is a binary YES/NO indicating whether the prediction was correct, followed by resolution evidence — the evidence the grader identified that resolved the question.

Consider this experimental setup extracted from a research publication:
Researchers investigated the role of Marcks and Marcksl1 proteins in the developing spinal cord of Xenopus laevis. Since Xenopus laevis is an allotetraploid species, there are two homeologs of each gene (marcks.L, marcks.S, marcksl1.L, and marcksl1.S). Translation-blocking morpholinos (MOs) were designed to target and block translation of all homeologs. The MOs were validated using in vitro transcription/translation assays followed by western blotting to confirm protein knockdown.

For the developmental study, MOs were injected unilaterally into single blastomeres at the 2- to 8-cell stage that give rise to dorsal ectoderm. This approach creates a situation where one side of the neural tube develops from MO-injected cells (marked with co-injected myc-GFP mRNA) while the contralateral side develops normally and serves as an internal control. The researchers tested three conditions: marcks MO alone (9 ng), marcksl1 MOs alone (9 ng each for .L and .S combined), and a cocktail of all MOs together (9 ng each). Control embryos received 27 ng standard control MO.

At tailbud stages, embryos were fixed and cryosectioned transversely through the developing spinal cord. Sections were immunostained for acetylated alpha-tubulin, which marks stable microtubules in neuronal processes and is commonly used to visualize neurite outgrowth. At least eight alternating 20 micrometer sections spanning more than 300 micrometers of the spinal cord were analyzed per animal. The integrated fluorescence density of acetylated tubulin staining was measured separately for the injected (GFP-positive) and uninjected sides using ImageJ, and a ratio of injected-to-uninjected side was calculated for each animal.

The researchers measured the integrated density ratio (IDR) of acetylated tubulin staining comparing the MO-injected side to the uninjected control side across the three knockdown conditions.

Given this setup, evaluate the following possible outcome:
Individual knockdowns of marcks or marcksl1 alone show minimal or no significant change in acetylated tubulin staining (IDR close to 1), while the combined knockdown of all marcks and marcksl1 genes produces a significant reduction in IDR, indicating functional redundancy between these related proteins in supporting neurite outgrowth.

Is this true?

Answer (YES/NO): YES